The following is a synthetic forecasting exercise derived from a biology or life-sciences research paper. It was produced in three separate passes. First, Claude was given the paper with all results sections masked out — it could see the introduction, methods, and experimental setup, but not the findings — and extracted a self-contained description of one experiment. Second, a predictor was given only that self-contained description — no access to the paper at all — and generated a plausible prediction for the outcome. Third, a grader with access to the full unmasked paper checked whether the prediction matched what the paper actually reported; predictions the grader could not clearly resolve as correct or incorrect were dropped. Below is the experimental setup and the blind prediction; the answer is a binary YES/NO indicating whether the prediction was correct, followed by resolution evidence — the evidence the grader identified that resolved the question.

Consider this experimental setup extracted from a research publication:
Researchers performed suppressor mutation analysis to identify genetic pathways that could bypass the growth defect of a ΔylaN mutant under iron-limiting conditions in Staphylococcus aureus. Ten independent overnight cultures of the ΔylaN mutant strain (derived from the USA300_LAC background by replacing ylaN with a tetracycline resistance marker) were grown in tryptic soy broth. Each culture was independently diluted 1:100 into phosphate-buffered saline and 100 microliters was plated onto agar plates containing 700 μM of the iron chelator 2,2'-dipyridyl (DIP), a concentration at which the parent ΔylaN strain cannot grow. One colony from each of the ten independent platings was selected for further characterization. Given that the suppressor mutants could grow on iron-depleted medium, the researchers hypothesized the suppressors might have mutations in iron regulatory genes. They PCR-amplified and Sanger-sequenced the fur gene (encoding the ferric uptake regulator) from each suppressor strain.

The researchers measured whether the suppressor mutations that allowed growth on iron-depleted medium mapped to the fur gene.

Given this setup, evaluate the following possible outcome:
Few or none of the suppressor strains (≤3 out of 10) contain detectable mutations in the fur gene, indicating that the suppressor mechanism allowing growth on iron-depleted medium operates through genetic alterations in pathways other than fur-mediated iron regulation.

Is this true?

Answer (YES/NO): NO